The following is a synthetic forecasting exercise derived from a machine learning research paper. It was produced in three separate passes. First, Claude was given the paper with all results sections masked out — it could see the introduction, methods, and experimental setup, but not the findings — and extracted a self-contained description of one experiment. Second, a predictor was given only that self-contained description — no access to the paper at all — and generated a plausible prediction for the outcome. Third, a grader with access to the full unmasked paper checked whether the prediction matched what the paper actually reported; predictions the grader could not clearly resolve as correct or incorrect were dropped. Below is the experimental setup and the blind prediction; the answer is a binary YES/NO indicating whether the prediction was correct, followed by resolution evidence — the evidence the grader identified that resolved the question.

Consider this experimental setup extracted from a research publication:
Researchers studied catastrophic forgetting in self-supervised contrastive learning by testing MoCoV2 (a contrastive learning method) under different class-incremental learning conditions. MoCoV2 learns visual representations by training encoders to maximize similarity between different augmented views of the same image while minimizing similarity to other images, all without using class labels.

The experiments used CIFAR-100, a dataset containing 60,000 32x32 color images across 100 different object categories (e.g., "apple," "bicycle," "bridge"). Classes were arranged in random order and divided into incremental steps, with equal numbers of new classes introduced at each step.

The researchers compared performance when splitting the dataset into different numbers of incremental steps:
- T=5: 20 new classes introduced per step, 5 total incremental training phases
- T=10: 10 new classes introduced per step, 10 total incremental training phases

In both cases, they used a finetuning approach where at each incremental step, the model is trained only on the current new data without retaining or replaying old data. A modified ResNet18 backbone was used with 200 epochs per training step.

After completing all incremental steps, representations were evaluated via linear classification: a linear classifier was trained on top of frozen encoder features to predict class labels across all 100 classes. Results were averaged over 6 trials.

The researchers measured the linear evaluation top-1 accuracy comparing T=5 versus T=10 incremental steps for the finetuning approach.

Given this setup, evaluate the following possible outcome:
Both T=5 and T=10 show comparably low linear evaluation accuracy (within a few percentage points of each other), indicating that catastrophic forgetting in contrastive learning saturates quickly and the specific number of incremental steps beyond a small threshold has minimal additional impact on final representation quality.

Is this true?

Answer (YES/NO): NO